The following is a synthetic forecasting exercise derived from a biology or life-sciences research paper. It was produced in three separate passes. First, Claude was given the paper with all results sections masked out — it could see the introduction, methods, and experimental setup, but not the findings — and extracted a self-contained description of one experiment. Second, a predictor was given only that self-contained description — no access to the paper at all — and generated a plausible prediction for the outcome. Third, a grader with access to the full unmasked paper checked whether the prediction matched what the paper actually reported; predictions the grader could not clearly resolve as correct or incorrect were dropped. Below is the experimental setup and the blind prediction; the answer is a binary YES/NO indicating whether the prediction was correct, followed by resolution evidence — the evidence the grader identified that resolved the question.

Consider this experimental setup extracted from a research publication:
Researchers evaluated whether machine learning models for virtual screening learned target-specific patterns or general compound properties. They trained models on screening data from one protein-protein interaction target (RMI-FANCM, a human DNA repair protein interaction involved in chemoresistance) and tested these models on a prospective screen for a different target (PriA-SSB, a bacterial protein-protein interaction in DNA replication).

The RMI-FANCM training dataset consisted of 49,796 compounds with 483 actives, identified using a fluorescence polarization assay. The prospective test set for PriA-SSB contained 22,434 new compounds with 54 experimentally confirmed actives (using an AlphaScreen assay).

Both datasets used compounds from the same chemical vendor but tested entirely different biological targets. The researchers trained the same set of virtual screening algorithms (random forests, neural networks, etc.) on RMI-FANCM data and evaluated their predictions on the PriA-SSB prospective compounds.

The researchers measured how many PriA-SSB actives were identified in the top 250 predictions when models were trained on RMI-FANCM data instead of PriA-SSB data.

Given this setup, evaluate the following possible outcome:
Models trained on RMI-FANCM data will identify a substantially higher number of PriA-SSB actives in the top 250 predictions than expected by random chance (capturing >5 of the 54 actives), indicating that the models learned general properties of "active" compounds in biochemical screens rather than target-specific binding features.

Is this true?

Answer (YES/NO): NO